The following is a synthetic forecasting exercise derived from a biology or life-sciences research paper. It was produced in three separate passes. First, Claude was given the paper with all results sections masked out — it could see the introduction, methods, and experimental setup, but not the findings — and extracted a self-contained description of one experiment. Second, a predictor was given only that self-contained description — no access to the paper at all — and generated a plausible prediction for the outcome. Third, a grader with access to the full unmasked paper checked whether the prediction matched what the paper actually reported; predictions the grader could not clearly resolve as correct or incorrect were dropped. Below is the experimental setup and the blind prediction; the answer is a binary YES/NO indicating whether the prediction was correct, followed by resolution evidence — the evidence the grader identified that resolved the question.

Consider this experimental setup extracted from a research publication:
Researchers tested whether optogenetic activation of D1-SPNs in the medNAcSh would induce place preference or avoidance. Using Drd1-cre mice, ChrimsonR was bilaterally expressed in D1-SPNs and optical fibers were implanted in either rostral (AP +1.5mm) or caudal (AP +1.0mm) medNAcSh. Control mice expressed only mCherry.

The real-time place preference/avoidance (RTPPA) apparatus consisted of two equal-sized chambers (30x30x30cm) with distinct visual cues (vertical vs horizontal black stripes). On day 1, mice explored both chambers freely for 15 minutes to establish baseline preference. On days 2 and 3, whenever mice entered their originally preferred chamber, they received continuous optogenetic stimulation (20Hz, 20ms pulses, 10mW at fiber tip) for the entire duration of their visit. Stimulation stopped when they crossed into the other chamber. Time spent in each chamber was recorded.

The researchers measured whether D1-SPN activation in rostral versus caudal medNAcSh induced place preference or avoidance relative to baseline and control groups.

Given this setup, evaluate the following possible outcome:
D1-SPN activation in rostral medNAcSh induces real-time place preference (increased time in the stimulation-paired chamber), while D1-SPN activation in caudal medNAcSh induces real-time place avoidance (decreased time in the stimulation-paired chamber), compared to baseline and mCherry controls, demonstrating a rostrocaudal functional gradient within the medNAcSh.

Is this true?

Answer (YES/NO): NO